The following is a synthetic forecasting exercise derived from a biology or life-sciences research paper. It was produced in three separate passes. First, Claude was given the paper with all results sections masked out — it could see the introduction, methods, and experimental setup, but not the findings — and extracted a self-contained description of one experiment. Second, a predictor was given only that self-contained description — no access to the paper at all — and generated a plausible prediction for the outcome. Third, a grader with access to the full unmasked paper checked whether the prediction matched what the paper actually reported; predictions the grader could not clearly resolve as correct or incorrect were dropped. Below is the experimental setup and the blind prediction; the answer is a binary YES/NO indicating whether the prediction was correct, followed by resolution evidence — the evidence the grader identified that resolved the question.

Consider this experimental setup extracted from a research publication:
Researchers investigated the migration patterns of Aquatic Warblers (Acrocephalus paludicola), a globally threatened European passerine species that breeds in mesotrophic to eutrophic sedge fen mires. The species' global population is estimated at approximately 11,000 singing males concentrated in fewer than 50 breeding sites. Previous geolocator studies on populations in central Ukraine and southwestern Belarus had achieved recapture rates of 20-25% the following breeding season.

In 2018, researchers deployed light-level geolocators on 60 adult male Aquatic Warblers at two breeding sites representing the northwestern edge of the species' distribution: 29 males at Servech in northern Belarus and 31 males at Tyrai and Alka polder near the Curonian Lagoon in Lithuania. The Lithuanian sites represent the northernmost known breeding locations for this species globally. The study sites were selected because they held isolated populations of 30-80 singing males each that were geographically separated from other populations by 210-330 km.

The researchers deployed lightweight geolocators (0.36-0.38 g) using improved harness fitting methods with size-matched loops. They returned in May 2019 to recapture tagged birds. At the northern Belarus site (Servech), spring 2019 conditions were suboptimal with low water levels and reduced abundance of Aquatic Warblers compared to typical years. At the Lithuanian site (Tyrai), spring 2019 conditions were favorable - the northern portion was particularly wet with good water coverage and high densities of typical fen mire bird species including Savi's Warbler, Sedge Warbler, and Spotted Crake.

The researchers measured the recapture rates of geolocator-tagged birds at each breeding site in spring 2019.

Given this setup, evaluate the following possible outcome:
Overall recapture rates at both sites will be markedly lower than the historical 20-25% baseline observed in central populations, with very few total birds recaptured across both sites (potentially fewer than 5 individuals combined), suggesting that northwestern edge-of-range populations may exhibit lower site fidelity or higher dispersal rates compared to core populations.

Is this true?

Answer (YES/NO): NO